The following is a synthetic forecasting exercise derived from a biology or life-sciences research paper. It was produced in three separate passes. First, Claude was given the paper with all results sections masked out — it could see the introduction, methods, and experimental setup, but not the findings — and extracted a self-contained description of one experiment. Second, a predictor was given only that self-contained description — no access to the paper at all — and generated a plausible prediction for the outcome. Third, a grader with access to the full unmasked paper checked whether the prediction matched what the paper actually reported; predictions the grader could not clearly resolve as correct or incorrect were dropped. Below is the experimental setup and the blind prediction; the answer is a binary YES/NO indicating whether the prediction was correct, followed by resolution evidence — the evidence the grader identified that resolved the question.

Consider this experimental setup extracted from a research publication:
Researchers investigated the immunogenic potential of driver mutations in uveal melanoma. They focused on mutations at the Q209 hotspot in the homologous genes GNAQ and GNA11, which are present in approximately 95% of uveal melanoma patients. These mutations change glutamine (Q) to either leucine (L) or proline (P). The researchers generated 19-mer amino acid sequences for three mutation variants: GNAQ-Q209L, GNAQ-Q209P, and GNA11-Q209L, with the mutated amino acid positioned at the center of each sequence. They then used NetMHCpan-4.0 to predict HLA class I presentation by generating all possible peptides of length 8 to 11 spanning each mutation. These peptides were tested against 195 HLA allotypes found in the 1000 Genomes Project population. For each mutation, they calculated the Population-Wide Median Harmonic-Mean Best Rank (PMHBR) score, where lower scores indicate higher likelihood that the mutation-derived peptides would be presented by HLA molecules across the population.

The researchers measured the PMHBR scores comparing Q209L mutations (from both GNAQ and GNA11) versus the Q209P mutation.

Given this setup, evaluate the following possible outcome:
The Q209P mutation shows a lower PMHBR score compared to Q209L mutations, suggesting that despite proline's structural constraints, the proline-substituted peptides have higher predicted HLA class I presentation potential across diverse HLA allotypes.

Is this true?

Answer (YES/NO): NO